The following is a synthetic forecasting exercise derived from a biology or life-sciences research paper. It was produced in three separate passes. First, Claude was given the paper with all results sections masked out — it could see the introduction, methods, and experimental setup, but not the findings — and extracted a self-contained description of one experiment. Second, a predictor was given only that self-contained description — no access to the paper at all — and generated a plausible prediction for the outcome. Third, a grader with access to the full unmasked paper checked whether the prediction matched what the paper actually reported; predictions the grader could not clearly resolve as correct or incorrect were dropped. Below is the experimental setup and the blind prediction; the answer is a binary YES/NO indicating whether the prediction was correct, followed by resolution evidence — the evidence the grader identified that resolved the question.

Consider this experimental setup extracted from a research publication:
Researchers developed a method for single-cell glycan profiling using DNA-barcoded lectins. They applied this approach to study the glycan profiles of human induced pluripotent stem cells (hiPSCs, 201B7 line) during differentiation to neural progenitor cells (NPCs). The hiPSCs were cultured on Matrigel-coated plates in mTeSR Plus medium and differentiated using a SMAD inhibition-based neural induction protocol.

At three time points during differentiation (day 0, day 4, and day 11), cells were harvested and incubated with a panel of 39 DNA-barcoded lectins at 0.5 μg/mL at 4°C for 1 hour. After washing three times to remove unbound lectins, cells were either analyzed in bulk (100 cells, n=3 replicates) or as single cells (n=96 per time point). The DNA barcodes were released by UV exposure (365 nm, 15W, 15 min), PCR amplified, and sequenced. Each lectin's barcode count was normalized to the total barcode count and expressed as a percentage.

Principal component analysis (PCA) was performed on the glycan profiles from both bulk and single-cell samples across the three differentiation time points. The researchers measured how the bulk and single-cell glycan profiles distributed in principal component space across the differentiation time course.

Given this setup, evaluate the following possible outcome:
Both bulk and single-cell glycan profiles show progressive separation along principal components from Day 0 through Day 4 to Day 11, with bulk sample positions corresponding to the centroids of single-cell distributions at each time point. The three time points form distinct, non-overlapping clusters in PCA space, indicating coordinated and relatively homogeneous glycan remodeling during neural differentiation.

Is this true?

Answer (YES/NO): NO